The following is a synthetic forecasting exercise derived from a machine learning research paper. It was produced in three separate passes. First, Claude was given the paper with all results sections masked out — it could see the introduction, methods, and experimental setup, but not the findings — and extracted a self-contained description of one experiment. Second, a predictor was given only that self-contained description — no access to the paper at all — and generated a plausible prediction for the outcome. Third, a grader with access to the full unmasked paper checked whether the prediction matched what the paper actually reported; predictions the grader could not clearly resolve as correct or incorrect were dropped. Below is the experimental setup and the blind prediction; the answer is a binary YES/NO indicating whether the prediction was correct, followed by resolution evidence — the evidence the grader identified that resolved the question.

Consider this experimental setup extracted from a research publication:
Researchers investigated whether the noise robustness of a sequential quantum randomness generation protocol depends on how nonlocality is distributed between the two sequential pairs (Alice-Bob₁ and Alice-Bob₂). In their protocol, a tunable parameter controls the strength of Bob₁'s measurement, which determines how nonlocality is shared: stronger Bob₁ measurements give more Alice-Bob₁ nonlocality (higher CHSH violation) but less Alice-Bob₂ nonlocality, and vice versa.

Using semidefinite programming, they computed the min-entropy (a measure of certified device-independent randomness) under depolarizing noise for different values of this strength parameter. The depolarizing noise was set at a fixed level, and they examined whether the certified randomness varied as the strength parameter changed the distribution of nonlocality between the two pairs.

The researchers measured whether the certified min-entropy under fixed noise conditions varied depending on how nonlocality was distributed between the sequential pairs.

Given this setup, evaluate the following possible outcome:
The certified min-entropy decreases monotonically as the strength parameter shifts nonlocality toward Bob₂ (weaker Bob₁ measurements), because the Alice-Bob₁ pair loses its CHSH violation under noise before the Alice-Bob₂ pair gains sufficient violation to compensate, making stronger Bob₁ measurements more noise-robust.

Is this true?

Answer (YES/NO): NO